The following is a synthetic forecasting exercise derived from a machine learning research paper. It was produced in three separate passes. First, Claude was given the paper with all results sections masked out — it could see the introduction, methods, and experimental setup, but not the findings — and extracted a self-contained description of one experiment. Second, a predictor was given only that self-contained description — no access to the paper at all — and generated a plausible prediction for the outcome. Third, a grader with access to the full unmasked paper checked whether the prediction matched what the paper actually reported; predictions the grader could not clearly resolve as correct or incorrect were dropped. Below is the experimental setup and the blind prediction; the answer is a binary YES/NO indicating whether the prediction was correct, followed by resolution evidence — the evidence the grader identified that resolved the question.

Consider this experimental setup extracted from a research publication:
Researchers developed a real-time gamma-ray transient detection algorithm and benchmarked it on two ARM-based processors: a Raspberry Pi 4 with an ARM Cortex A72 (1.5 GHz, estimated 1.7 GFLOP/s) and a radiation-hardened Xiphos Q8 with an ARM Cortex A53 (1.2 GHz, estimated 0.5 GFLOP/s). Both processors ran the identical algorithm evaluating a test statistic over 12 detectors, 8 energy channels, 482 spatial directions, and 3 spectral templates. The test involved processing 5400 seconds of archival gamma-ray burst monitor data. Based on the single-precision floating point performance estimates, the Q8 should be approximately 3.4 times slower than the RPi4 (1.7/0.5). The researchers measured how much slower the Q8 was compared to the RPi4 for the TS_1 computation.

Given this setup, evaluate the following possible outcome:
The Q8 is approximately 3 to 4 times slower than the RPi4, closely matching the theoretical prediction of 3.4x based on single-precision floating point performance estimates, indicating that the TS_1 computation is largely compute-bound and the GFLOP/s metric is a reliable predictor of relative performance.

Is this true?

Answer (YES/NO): NO